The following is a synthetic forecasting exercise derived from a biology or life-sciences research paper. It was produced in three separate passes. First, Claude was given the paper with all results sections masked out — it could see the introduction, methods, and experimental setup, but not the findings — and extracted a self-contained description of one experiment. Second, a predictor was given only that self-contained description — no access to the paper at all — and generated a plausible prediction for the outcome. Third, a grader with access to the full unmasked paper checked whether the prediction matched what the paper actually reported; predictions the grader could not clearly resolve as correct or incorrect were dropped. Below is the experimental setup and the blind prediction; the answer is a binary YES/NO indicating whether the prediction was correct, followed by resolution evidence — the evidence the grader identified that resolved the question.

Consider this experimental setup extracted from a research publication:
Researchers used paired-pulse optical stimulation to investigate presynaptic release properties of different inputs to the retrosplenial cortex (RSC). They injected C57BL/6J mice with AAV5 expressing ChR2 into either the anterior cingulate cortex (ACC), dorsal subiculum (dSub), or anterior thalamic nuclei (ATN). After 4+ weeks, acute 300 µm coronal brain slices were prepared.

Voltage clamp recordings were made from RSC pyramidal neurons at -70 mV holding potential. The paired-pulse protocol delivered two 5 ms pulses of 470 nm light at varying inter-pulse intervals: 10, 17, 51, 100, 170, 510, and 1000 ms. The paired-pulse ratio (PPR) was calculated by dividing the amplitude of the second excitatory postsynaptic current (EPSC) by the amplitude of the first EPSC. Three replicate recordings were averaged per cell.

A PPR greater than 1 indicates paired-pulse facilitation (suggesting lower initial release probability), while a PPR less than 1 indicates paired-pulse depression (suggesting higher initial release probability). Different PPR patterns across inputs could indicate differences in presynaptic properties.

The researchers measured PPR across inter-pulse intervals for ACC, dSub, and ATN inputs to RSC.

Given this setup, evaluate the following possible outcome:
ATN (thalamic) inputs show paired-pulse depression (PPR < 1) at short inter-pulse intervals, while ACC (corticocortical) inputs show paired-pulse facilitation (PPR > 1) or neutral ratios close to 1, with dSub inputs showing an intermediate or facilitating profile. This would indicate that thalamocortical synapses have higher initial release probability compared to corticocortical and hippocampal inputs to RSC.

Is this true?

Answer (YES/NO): NO